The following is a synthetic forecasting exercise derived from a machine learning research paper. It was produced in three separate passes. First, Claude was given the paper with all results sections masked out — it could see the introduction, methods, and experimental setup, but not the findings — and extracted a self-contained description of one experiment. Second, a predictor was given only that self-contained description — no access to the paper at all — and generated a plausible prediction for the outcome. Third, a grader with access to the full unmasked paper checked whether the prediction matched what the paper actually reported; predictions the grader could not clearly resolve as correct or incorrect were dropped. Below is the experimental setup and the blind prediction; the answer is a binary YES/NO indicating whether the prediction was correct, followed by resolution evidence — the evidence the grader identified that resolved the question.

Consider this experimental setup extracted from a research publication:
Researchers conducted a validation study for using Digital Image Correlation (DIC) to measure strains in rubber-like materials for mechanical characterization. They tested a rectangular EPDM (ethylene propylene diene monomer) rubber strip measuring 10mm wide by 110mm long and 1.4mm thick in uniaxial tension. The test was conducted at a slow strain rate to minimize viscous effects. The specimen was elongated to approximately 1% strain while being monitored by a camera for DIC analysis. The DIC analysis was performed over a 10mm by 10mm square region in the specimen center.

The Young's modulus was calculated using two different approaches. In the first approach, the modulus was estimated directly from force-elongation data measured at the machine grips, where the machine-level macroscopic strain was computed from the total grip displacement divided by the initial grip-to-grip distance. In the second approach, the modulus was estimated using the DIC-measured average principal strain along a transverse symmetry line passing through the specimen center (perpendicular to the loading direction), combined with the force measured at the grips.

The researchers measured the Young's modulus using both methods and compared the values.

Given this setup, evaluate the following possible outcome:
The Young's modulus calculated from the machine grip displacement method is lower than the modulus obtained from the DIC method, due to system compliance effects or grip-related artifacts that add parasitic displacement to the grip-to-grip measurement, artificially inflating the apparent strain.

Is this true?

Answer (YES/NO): NO